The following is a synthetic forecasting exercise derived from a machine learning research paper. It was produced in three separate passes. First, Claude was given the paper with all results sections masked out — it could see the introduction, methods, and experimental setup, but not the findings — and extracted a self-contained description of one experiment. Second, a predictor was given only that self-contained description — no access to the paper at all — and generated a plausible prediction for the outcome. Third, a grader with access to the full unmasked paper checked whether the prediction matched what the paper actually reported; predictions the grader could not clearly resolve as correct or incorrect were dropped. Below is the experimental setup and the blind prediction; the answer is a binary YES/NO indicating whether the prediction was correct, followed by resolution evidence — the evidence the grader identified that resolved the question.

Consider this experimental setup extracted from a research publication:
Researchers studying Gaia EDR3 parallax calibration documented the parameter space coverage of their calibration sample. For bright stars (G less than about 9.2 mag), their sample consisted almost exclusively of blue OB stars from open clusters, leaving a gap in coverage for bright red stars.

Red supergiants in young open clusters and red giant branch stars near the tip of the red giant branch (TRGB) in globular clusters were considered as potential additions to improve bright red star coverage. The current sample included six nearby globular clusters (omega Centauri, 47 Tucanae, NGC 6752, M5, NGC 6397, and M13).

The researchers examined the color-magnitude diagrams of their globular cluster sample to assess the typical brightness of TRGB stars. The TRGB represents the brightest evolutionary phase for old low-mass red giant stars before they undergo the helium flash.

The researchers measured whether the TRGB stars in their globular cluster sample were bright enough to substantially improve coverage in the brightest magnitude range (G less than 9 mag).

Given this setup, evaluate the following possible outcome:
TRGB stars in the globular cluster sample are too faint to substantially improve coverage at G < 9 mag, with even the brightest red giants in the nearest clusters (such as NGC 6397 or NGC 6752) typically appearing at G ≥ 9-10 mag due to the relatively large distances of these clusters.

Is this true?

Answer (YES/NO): YES